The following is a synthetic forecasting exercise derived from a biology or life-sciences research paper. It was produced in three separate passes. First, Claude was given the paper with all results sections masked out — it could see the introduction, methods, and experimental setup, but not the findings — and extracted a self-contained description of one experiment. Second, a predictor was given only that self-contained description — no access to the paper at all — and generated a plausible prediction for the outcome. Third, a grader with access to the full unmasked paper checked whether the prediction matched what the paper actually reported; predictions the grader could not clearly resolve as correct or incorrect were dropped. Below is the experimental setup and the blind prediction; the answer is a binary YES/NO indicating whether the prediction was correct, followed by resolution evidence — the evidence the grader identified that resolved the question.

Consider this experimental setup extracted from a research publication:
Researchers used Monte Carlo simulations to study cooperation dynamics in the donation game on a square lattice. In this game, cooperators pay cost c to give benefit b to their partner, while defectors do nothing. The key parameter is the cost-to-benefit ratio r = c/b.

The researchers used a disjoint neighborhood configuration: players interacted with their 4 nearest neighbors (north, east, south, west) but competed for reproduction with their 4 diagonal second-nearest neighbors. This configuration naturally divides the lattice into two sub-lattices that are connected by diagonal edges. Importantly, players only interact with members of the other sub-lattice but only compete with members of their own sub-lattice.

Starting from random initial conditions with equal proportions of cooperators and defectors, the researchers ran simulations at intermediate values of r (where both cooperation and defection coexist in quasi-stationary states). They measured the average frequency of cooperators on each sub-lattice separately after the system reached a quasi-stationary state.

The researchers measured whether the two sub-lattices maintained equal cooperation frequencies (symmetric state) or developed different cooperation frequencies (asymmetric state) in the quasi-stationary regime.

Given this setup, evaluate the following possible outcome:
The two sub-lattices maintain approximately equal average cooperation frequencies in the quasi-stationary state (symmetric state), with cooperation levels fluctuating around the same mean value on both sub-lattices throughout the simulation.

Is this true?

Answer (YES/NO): YES